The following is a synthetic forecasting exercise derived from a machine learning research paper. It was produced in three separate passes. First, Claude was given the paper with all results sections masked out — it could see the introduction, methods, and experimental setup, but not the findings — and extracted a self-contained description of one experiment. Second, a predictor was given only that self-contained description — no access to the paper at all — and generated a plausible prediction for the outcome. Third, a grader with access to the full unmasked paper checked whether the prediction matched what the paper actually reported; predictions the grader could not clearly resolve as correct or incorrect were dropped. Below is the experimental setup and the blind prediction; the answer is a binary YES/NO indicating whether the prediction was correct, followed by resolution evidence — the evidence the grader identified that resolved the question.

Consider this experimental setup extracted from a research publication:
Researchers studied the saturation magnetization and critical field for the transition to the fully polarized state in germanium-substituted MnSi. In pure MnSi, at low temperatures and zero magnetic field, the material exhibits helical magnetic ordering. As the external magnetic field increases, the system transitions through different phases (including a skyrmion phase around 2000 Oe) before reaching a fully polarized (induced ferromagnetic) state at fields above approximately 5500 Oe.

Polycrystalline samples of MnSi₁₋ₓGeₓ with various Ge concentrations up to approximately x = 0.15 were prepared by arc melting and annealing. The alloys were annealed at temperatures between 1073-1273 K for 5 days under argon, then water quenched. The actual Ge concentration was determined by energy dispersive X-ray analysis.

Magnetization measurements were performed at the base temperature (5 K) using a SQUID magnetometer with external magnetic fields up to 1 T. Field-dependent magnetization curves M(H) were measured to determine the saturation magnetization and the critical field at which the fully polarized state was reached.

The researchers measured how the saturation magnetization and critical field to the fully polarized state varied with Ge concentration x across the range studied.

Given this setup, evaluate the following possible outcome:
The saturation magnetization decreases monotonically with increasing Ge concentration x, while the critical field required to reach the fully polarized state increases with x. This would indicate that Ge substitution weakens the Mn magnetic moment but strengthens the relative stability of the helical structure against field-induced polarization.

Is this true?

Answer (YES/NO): NO